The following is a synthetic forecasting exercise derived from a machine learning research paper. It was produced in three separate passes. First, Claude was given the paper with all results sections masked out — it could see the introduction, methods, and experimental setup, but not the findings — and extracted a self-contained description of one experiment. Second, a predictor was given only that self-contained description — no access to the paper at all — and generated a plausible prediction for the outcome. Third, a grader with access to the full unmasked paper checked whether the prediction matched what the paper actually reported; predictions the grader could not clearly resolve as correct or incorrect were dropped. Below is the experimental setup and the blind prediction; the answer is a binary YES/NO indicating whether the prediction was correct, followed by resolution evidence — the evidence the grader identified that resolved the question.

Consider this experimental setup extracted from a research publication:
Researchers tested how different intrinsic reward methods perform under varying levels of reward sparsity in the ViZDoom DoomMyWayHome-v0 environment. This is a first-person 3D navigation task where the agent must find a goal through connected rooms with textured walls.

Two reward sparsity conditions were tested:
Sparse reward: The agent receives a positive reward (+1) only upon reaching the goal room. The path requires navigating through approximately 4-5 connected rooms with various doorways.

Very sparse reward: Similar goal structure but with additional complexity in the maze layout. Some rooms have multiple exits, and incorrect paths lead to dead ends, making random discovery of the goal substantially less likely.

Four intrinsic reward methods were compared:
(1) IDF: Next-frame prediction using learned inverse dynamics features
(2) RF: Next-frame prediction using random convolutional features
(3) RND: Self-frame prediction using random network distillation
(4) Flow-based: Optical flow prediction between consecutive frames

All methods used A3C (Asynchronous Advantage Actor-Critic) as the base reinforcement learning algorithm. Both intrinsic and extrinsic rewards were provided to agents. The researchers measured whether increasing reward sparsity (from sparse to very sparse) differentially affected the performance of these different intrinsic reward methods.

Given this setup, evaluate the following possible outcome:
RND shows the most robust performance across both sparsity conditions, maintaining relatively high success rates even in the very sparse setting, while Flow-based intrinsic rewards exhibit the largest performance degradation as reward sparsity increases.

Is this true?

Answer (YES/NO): NO